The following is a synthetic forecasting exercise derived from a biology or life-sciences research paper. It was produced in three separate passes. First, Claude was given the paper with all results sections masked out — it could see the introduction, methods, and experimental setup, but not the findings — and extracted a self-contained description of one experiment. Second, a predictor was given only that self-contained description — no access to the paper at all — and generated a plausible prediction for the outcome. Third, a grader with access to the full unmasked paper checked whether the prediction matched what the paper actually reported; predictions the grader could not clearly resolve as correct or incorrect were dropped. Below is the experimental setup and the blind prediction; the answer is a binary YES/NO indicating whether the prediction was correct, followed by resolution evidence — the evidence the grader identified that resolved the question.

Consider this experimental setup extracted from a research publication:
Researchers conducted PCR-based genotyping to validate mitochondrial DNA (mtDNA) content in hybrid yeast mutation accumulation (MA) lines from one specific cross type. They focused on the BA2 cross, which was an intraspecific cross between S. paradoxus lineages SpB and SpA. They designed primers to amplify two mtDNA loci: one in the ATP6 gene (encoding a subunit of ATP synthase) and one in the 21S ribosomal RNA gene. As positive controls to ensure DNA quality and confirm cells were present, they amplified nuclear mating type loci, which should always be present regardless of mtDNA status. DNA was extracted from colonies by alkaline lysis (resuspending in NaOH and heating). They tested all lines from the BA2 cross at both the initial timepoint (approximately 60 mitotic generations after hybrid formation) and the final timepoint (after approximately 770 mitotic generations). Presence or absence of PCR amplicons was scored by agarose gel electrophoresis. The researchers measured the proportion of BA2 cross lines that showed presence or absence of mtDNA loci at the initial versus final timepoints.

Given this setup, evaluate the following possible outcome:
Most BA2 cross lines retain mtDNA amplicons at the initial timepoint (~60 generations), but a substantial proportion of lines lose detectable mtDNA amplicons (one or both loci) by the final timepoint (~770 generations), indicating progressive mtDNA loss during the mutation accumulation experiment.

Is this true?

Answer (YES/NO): NO